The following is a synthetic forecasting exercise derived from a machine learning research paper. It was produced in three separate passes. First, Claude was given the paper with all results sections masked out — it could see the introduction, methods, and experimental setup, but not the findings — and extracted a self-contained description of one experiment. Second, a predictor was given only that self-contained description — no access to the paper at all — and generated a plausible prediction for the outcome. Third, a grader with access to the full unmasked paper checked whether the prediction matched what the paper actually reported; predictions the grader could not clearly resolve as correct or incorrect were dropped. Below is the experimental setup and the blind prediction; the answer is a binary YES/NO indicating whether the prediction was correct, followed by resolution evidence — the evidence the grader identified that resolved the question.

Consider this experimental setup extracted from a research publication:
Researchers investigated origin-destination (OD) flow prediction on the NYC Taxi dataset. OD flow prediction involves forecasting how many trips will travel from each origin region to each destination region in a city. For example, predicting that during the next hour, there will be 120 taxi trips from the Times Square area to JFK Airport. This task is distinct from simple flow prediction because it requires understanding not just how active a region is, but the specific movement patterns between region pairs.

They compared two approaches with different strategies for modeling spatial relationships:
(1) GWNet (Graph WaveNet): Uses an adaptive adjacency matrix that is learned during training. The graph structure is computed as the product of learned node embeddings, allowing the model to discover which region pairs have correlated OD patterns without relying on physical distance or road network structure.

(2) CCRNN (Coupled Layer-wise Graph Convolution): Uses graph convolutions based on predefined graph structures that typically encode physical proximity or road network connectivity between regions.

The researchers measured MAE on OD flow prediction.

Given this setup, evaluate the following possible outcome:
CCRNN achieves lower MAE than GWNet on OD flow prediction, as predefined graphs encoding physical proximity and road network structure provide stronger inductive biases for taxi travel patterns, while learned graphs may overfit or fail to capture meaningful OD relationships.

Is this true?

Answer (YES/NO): NO